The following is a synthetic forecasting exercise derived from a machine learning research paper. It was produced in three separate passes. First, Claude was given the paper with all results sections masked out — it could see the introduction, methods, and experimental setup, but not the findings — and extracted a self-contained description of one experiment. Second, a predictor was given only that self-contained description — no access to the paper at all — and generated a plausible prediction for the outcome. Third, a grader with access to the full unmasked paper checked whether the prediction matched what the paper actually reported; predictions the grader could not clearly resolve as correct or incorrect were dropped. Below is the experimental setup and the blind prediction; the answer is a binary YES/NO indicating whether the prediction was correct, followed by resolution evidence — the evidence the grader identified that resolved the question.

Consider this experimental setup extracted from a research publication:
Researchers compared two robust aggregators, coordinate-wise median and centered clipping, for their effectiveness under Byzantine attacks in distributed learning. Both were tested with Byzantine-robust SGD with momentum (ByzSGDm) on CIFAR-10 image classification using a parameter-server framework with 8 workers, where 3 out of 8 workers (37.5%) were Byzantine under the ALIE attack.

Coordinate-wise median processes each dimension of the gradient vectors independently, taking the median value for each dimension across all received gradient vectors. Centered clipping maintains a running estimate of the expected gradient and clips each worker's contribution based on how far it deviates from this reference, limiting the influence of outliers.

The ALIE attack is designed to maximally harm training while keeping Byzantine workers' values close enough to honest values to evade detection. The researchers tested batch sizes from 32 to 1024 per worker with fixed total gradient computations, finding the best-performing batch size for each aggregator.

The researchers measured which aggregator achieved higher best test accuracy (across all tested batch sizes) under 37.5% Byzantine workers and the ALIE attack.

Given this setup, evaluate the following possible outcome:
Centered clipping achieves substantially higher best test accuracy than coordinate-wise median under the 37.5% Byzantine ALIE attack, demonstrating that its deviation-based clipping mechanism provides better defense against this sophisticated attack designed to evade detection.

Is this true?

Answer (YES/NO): YES